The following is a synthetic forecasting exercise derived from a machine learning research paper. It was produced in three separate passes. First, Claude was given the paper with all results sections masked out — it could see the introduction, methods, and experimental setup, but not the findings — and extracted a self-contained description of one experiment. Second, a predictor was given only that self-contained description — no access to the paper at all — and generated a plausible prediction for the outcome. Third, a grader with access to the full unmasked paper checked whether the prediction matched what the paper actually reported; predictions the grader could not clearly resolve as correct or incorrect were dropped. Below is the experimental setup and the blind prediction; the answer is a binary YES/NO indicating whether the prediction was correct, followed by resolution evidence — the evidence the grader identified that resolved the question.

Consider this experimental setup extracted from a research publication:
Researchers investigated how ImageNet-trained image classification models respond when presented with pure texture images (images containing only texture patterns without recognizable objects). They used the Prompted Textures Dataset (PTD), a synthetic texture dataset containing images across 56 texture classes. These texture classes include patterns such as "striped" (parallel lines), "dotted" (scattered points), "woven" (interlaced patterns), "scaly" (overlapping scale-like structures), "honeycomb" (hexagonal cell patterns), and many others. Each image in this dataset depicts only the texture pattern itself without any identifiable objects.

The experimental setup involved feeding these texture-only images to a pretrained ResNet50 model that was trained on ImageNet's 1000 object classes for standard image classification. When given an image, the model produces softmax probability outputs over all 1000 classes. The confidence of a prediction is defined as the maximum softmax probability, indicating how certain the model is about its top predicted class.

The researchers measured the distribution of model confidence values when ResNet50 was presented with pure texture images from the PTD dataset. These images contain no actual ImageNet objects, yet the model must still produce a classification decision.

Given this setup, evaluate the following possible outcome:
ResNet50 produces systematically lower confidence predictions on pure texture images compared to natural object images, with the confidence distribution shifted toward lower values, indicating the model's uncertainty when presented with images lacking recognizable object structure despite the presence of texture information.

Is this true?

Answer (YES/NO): NO